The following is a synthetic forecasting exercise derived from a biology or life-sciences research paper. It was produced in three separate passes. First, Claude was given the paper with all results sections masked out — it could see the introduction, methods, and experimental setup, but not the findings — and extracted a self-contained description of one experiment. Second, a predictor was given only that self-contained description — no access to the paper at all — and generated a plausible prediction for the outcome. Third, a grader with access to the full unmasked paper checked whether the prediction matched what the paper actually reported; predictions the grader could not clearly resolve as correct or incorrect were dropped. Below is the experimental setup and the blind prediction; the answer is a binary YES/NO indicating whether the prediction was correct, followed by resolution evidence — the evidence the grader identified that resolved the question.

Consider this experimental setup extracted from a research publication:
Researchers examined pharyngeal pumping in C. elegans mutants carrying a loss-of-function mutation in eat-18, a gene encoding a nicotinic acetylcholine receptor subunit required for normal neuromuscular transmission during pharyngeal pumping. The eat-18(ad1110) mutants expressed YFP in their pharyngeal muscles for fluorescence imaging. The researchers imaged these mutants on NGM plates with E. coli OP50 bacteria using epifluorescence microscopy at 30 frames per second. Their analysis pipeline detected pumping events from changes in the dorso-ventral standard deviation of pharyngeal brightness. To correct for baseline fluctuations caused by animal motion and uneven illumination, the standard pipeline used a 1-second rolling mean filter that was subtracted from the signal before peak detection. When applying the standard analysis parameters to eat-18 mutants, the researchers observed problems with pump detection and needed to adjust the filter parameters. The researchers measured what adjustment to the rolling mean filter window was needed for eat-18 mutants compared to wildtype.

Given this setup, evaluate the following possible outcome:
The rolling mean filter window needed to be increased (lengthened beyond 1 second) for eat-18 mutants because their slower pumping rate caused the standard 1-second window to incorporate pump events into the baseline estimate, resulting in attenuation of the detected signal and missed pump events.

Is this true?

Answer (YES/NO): YES